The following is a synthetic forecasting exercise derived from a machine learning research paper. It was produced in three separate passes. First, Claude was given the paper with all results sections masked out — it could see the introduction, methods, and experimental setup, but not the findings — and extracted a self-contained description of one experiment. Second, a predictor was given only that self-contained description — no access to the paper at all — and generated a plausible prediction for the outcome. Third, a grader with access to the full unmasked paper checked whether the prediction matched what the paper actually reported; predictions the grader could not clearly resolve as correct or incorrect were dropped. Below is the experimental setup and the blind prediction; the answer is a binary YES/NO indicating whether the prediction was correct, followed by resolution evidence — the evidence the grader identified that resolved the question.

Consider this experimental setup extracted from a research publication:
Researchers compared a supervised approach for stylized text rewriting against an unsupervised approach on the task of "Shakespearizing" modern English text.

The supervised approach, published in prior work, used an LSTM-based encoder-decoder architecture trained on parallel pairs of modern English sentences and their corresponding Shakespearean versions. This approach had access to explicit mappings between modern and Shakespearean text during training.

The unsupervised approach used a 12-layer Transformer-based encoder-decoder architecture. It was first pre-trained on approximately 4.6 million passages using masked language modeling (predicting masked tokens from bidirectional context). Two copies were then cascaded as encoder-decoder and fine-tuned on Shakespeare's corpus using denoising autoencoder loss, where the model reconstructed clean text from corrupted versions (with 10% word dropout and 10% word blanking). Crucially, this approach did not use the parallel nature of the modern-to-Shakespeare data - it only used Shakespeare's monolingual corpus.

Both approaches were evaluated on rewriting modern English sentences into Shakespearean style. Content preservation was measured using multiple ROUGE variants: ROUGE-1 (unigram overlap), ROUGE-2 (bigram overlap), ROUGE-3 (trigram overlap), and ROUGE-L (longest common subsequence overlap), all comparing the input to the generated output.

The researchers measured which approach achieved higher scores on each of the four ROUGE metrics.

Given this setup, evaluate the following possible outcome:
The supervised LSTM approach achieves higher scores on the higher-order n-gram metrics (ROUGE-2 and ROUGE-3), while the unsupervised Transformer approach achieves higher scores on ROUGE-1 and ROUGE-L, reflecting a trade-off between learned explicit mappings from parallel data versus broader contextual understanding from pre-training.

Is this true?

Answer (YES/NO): NO